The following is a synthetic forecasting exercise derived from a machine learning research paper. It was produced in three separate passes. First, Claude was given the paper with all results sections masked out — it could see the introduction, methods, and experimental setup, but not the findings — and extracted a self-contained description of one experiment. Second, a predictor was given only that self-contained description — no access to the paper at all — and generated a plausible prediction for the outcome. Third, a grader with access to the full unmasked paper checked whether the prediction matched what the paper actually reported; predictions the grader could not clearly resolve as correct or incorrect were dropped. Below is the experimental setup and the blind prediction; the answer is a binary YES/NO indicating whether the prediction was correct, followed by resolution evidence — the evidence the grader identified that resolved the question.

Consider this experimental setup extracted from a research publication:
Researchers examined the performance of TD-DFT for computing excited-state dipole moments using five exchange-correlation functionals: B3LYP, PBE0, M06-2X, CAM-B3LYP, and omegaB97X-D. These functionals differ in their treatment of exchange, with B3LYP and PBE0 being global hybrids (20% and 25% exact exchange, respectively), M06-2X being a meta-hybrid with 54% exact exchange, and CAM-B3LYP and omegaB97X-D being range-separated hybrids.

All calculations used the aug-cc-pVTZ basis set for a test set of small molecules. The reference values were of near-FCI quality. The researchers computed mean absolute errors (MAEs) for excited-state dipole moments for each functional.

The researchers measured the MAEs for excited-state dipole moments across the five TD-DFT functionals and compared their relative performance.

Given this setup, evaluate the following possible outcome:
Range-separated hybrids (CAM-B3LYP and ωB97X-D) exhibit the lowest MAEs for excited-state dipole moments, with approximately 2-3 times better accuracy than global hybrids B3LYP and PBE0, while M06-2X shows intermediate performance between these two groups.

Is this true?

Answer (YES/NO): NO